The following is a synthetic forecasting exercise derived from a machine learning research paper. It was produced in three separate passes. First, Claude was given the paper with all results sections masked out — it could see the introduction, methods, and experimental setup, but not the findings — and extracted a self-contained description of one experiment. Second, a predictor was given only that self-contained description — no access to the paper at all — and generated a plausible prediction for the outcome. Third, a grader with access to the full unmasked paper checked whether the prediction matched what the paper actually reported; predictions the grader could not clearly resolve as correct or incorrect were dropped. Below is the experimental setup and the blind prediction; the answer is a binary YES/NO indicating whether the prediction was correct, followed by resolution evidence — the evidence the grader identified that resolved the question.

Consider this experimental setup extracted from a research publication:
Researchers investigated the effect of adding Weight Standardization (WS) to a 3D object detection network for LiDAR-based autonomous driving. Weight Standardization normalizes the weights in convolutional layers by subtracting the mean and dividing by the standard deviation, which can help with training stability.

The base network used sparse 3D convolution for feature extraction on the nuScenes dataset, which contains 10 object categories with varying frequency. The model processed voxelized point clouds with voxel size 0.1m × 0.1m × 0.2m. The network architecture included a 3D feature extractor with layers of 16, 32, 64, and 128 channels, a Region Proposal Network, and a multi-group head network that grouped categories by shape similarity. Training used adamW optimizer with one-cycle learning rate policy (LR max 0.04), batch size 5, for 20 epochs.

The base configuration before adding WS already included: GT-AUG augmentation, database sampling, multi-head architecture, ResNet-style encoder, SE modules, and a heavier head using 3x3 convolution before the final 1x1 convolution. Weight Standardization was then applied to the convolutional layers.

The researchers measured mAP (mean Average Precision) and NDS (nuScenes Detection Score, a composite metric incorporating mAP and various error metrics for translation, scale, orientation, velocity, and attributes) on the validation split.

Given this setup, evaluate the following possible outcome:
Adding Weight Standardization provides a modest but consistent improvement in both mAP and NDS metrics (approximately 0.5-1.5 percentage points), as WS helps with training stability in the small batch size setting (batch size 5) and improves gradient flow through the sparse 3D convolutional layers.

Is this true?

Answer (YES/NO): NO